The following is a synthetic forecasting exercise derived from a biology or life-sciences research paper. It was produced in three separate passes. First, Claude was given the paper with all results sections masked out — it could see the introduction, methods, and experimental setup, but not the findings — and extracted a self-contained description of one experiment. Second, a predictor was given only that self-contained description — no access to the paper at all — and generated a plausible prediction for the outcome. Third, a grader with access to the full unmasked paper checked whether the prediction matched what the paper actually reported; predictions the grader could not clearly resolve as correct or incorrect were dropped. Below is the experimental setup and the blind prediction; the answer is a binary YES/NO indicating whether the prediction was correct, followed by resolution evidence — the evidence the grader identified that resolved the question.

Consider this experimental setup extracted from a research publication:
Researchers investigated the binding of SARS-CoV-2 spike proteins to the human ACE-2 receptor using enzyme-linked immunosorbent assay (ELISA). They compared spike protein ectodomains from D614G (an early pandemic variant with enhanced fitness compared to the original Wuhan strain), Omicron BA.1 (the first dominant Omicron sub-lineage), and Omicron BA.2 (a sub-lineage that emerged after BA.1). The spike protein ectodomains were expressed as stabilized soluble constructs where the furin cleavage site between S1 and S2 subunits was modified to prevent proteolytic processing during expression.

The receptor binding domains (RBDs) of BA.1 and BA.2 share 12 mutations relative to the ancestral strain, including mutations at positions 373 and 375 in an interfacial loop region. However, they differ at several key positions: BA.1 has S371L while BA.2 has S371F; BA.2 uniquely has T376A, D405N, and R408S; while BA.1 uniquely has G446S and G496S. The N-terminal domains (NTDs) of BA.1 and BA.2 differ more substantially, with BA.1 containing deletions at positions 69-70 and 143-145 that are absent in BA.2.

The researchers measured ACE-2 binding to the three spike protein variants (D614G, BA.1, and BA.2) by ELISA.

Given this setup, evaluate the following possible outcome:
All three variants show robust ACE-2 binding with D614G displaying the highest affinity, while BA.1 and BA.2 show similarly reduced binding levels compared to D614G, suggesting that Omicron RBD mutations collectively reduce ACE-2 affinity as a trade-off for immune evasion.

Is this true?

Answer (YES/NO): NO